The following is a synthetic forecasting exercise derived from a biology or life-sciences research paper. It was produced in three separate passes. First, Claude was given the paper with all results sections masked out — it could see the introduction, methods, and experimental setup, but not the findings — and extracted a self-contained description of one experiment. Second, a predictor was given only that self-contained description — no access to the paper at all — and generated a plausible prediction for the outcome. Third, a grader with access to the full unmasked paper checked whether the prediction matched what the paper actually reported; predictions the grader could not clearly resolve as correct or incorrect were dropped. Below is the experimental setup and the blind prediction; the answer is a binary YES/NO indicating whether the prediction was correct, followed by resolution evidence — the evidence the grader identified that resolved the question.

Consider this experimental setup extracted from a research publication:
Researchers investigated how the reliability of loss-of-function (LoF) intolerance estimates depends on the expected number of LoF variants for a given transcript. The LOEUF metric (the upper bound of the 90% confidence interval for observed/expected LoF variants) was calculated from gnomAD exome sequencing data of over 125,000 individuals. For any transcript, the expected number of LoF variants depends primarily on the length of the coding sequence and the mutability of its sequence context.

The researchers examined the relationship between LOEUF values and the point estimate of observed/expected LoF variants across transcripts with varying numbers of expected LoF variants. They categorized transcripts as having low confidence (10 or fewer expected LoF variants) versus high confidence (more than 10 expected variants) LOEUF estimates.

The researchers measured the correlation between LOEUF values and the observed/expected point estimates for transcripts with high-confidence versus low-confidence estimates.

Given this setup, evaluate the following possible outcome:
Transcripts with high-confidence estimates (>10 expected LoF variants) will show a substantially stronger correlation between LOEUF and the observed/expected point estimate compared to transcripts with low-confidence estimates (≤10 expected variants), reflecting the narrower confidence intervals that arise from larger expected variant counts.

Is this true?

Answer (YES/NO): YES